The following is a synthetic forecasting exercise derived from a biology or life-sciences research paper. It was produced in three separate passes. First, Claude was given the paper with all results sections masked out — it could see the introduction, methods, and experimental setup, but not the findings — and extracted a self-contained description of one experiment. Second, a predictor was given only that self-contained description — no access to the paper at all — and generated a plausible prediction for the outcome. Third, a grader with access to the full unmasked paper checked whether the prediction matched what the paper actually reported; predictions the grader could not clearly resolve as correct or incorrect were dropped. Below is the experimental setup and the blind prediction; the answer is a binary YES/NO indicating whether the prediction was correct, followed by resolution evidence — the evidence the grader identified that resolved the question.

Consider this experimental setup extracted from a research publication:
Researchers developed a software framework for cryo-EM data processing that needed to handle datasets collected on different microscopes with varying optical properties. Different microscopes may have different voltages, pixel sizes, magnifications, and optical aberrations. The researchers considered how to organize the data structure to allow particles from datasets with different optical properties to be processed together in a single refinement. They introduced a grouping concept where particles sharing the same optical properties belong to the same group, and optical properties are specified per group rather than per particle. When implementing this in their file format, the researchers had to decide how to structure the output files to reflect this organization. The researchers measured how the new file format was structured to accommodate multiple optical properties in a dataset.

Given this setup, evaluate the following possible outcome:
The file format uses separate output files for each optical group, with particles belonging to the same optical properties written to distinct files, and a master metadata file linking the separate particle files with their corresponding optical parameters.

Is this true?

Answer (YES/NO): NO